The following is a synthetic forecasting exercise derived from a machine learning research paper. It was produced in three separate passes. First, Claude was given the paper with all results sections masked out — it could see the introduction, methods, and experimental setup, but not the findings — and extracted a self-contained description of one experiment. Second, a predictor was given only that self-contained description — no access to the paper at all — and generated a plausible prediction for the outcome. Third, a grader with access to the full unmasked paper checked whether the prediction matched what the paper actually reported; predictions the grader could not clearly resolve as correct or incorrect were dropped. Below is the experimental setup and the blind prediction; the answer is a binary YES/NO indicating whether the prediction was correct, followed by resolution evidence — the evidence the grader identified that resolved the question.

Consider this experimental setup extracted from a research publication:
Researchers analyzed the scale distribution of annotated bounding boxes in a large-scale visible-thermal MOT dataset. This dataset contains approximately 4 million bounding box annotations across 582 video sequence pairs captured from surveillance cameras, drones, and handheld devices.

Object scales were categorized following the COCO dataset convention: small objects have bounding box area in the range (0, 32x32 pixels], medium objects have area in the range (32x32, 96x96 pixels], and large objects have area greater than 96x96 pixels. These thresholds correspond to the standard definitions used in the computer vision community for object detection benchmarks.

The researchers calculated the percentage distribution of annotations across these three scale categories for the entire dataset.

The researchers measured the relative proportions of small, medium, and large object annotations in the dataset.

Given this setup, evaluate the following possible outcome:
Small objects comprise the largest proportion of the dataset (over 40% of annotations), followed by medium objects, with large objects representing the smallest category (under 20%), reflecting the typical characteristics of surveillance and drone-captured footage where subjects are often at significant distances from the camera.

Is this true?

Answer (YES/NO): YES